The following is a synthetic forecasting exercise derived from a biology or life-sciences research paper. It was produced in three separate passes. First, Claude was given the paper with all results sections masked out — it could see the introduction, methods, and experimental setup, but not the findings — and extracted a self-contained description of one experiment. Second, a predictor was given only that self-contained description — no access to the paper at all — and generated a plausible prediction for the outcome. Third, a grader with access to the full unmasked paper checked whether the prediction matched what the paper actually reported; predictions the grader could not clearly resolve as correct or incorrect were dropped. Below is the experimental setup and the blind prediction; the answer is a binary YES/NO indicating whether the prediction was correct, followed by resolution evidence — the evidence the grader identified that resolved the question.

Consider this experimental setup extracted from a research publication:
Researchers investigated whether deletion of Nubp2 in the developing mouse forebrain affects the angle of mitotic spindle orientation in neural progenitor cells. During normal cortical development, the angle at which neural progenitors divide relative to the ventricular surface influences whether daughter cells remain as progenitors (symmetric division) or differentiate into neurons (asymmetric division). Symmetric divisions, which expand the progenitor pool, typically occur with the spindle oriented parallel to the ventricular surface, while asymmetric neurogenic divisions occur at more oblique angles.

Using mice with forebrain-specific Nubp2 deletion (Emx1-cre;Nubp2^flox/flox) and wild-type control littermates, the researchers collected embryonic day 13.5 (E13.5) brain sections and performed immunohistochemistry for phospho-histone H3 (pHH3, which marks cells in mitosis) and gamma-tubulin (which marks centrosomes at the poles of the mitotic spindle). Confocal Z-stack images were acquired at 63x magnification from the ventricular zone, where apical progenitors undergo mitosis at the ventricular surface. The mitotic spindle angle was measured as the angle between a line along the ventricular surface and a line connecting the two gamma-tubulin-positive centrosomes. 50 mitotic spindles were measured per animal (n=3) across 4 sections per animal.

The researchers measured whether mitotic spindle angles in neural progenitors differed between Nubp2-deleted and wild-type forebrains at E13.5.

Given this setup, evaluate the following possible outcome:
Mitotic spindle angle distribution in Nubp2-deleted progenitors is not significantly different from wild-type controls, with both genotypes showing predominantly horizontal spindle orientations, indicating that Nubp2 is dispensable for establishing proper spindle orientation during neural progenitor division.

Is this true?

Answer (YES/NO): NO